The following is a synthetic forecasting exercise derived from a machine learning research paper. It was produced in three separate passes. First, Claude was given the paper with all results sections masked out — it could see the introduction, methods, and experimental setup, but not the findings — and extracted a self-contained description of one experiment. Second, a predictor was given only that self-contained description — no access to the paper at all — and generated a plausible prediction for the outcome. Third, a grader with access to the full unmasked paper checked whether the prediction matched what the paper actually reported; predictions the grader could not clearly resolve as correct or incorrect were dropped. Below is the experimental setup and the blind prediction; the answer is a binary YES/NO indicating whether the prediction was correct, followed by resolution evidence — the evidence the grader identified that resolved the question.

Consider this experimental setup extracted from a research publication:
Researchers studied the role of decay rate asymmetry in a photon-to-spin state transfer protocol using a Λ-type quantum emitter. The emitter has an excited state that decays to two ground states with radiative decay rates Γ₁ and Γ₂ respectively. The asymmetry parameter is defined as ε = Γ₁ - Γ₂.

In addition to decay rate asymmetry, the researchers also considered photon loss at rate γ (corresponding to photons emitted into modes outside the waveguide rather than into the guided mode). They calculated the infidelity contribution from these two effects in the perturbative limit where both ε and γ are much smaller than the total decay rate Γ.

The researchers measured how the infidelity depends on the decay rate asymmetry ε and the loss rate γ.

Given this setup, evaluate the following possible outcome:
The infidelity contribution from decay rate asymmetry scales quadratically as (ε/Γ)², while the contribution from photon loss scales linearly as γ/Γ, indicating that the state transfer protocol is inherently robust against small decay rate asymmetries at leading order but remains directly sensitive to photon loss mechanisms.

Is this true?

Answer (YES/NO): NO